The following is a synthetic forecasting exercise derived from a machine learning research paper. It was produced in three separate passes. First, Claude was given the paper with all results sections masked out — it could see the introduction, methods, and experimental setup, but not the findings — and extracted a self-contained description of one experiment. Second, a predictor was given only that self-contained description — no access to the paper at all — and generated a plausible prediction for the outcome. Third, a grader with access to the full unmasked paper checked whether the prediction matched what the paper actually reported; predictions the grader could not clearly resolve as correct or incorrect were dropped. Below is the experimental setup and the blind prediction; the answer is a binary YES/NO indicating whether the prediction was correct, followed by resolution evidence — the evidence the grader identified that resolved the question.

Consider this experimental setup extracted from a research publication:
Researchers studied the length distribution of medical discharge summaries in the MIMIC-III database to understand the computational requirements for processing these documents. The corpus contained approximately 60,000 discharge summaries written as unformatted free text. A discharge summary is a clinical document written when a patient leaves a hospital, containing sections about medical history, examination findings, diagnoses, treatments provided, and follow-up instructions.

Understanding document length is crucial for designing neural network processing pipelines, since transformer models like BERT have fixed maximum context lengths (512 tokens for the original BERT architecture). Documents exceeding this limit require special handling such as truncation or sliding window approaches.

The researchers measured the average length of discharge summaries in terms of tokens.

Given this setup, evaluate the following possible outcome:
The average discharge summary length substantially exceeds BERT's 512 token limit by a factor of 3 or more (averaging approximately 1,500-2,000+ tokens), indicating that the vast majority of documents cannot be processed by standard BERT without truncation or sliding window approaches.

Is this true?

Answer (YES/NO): NO